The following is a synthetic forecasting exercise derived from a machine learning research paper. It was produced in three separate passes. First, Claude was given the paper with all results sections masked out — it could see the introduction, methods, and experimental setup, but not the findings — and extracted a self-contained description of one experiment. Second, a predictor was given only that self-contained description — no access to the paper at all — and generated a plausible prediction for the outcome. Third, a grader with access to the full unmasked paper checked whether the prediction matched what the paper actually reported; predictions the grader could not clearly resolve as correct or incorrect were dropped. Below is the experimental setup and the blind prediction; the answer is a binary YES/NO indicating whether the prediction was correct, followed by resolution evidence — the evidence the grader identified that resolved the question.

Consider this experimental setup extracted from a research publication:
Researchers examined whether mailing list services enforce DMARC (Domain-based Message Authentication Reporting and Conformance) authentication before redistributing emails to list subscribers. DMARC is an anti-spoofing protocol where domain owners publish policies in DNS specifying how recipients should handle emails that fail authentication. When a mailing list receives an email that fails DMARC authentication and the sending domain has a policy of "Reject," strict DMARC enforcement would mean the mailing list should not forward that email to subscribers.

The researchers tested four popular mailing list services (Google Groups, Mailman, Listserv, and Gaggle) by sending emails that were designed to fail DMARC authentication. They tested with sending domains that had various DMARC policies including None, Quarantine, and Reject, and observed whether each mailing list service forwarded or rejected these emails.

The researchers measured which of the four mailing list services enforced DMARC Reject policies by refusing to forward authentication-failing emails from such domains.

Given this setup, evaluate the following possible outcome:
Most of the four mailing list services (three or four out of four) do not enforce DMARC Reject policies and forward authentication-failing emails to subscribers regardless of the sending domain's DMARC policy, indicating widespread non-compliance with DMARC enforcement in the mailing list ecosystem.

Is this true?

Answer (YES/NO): NO